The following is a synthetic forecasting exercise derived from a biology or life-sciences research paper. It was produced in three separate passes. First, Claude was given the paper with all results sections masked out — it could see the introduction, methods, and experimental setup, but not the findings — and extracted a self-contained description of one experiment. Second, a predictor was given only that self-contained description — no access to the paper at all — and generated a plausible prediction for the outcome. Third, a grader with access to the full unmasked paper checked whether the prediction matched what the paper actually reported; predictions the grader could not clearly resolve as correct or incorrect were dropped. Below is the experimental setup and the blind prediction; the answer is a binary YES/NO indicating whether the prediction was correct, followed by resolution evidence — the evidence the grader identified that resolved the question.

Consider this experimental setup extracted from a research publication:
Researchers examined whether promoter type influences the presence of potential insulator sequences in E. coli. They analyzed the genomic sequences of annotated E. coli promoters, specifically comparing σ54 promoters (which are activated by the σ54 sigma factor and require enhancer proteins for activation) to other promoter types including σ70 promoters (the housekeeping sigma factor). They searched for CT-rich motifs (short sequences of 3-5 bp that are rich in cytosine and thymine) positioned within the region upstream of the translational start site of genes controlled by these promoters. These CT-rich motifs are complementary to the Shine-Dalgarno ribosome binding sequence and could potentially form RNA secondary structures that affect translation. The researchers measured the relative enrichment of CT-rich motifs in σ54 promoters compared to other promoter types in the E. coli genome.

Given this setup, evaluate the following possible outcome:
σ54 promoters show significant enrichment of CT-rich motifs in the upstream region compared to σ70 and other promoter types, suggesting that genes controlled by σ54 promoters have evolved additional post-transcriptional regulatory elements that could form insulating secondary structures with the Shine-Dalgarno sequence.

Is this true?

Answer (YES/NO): YES